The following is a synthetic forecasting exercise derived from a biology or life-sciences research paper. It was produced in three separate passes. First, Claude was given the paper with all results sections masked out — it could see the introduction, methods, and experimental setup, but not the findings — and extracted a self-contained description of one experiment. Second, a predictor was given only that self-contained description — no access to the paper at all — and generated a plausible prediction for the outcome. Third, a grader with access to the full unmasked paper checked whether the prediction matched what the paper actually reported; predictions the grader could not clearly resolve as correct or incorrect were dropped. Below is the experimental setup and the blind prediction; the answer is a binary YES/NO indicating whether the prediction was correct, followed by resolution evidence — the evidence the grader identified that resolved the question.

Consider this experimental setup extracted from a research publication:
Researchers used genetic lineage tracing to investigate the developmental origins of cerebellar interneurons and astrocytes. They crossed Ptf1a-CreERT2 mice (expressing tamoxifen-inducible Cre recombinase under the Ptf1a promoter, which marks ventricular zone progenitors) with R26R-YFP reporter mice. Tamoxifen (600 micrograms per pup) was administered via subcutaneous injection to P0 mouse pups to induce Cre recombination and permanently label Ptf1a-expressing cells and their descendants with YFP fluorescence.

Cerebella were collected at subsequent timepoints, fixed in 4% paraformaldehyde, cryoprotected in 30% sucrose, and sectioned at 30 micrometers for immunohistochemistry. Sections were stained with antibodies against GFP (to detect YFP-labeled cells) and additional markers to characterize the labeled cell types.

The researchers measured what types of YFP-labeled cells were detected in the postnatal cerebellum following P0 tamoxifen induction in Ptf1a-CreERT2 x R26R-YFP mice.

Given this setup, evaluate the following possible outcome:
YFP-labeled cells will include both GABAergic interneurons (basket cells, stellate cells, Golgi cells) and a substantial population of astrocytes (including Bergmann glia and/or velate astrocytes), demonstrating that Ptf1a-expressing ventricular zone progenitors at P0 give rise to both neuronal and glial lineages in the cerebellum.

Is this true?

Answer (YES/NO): NO